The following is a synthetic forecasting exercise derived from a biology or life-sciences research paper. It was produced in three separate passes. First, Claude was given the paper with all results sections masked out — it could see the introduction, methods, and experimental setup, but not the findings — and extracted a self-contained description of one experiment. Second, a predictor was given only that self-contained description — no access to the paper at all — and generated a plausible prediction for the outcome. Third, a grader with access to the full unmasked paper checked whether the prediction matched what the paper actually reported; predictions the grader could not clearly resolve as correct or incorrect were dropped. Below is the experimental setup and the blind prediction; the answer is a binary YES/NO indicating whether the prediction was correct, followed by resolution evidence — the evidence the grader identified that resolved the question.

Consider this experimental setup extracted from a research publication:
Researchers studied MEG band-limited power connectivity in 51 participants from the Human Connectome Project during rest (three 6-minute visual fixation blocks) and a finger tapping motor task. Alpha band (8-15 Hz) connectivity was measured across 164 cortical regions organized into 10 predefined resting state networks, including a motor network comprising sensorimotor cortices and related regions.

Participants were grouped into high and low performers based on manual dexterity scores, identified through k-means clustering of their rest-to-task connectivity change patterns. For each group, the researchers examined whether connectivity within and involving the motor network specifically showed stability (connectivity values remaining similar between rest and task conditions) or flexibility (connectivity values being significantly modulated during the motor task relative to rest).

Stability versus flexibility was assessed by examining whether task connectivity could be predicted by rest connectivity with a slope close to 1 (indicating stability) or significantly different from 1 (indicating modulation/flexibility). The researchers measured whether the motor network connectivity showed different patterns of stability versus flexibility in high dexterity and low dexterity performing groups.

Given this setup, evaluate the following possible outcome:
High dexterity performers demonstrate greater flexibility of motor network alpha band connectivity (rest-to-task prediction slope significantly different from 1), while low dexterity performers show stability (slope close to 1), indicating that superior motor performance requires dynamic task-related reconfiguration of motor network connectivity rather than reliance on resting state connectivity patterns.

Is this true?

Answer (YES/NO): YES